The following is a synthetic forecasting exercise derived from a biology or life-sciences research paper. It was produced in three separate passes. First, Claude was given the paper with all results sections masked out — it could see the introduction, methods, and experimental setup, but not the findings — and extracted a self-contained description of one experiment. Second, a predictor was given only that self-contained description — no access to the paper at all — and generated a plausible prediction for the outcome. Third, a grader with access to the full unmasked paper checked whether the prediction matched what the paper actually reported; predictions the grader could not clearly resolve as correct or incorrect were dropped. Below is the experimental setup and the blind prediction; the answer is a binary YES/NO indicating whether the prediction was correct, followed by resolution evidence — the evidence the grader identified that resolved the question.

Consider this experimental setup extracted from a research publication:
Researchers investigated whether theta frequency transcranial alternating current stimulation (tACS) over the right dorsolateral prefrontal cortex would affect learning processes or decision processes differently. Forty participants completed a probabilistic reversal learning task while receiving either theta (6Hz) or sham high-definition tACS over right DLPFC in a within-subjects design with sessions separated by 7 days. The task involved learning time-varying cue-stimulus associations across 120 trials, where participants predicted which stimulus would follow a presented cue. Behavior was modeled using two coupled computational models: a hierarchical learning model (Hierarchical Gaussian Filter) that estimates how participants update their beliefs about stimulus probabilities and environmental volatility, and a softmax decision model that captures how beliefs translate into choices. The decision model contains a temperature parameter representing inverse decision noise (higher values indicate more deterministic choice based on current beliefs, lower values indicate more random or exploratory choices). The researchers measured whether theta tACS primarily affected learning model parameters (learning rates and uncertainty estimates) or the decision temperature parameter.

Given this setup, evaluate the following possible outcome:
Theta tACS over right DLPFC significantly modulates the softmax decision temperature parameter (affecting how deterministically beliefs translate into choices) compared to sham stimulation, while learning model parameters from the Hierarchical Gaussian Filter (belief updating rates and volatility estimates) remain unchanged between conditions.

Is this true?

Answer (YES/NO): NO